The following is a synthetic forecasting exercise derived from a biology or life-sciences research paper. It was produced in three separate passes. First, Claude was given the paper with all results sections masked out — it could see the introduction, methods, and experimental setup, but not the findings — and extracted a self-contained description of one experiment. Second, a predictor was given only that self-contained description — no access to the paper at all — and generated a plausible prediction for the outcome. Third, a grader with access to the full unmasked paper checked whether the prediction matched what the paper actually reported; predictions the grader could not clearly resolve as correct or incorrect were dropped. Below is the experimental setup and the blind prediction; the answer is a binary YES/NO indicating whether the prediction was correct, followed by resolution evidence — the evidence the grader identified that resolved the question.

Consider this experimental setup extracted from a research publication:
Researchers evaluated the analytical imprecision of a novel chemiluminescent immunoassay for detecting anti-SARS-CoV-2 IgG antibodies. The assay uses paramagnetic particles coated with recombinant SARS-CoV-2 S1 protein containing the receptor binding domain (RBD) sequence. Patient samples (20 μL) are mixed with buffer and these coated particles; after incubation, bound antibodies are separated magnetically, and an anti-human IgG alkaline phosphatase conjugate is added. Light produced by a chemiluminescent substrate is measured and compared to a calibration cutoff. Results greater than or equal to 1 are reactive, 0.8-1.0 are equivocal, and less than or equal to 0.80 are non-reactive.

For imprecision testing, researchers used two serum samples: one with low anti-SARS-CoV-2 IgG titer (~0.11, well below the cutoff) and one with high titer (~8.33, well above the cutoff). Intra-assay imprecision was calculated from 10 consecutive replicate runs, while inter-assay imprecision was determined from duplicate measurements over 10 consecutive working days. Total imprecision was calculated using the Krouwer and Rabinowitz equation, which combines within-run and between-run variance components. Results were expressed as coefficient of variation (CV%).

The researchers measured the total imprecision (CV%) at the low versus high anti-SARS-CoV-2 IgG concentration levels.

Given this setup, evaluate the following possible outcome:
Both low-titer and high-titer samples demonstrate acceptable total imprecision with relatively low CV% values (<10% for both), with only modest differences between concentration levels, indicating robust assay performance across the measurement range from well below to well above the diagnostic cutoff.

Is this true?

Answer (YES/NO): YES